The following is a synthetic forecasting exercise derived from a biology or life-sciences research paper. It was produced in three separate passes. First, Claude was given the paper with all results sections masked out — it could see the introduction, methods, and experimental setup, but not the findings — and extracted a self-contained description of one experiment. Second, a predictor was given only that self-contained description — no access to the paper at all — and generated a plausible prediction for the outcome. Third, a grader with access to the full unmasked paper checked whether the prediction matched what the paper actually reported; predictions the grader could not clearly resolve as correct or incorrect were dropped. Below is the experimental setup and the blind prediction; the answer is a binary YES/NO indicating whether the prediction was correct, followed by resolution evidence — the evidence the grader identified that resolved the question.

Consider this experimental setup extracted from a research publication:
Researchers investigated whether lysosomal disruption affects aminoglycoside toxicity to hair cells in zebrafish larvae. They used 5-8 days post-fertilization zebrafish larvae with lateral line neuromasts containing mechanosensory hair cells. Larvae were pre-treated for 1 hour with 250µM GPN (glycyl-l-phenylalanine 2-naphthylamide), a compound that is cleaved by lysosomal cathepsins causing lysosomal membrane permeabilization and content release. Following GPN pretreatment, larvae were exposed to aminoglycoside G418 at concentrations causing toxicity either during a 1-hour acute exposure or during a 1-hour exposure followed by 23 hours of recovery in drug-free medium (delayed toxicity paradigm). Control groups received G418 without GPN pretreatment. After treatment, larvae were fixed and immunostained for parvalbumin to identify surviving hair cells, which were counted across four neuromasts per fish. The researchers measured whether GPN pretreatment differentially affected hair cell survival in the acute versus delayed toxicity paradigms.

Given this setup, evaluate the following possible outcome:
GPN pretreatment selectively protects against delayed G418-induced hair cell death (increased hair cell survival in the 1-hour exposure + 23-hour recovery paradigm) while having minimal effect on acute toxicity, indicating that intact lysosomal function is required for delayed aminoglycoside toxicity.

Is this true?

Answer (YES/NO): YES